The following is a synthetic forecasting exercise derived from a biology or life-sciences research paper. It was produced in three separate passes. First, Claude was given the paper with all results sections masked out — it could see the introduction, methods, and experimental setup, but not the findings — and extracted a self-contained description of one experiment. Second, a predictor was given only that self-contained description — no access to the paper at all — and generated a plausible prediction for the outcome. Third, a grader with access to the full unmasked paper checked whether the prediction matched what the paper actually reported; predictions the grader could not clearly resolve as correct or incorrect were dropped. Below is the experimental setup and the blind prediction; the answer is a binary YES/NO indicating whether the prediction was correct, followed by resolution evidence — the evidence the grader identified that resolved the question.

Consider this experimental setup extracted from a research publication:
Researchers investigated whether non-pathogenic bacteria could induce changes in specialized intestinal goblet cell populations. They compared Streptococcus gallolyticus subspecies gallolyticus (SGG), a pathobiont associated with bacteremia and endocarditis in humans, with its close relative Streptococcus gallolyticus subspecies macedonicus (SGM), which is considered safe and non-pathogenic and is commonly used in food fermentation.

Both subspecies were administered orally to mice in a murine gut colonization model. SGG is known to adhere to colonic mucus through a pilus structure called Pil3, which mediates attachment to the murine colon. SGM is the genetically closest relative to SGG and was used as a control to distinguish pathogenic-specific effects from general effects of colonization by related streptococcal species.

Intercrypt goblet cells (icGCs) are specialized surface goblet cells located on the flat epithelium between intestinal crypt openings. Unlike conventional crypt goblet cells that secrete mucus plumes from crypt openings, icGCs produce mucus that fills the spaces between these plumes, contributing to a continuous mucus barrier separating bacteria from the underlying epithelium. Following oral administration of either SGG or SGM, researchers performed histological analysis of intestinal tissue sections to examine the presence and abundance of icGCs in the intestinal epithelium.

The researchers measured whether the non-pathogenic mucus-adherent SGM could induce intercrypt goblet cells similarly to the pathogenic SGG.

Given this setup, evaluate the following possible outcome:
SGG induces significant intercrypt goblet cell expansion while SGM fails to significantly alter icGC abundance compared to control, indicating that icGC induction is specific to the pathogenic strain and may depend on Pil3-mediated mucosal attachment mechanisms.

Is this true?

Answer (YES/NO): NO